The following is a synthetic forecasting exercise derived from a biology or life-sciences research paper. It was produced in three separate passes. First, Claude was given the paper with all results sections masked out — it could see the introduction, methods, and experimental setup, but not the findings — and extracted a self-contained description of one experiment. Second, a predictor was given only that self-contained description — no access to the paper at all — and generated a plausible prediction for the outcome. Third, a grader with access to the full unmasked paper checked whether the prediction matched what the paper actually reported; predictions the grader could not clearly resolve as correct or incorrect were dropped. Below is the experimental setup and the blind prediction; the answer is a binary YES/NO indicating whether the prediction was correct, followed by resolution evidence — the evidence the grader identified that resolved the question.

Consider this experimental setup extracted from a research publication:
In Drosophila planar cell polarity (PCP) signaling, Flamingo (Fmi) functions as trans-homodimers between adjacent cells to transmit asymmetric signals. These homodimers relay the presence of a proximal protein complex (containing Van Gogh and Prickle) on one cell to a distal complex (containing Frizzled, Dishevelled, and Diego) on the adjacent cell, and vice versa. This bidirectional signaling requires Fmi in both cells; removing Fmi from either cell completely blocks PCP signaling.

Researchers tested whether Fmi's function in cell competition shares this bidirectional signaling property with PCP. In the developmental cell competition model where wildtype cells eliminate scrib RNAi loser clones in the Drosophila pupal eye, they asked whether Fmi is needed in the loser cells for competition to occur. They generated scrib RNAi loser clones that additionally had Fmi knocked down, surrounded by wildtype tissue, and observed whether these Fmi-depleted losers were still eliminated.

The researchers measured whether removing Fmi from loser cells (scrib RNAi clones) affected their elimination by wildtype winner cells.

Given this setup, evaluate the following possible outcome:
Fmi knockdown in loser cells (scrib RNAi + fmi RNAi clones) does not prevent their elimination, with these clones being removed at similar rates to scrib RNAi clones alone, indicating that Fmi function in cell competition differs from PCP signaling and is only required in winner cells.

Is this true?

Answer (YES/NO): NO